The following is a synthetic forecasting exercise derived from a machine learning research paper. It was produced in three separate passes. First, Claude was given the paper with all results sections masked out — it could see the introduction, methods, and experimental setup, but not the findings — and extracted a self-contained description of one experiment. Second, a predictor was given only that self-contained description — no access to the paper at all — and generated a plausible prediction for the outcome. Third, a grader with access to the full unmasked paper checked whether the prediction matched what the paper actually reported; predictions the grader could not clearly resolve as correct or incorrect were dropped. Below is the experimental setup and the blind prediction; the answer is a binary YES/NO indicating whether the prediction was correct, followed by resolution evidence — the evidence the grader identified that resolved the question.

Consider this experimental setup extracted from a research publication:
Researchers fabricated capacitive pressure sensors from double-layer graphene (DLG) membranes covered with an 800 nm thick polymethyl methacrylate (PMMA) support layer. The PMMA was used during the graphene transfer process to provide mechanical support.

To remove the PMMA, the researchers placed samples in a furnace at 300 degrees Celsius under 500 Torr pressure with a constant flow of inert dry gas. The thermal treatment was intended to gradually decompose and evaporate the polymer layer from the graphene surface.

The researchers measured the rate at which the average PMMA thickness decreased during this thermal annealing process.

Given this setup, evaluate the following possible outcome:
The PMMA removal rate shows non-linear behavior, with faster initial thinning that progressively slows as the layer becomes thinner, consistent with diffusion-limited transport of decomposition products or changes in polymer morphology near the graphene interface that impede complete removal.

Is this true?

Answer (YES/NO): NO